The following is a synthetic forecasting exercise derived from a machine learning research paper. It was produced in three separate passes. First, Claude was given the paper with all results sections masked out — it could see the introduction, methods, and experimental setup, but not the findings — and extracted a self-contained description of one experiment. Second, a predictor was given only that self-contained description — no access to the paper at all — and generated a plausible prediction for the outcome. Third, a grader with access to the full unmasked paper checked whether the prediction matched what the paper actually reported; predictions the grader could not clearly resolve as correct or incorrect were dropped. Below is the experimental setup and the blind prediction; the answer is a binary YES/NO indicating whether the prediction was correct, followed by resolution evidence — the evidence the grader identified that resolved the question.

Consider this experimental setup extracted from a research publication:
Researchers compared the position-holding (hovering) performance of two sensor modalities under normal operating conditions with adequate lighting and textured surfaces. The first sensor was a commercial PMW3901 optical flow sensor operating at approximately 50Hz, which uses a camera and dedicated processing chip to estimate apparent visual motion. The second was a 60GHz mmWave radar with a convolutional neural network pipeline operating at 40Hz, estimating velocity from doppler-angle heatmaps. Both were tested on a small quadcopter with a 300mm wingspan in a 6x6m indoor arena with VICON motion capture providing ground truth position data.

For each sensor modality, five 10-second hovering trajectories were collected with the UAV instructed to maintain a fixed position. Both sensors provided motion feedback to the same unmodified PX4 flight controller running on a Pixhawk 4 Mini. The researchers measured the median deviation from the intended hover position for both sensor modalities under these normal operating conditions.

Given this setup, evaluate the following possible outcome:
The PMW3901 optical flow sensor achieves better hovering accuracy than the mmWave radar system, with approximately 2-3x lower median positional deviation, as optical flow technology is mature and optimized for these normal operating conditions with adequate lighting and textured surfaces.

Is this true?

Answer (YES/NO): YES